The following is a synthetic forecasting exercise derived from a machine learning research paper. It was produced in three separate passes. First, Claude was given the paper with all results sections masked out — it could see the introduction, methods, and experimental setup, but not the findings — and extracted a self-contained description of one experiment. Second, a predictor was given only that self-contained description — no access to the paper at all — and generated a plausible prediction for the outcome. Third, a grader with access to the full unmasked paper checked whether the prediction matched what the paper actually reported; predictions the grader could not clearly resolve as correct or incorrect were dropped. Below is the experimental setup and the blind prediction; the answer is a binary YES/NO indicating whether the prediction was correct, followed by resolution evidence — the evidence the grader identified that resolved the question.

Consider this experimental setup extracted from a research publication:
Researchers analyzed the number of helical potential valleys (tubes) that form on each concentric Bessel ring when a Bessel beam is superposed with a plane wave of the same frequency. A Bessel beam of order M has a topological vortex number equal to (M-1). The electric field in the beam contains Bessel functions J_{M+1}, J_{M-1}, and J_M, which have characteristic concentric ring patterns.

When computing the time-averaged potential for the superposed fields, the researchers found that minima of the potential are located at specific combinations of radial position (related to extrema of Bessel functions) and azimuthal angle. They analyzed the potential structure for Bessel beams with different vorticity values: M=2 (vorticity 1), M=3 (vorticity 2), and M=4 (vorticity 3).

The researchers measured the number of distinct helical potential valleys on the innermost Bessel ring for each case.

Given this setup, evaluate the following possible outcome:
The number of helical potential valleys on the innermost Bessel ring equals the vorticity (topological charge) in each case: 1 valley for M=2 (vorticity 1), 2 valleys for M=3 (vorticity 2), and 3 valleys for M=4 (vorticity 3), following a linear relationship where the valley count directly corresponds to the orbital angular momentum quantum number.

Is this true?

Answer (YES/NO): YES